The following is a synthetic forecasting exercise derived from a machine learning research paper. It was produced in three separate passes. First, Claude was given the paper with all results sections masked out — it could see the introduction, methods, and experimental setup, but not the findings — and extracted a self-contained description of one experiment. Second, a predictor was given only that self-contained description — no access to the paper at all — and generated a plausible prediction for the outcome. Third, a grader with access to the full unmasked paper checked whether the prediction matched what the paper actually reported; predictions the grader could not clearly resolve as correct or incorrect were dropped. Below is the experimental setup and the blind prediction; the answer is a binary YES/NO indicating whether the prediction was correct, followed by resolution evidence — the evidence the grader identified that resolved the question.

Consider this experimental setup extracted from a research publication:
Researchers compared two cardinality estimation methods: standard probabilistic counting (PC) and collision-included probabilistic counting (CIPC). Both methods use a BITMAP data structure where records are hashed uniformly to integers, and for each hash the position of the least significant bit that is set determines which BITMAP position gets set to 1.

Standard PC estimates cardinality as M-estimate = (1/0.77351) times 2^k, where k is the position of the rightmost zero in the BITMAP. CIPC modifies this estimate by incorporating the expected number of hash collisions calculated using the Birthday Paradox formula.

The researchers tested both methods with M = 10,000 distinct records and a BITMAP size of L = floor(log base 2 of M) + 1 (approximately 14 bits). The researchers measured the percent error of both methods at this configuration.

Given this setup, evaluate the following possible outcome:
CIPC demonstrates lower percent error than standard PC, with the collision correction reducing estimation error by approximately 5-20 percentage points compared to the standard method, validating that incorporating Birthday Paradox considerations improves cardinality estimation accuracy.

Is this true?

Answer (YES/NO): NO